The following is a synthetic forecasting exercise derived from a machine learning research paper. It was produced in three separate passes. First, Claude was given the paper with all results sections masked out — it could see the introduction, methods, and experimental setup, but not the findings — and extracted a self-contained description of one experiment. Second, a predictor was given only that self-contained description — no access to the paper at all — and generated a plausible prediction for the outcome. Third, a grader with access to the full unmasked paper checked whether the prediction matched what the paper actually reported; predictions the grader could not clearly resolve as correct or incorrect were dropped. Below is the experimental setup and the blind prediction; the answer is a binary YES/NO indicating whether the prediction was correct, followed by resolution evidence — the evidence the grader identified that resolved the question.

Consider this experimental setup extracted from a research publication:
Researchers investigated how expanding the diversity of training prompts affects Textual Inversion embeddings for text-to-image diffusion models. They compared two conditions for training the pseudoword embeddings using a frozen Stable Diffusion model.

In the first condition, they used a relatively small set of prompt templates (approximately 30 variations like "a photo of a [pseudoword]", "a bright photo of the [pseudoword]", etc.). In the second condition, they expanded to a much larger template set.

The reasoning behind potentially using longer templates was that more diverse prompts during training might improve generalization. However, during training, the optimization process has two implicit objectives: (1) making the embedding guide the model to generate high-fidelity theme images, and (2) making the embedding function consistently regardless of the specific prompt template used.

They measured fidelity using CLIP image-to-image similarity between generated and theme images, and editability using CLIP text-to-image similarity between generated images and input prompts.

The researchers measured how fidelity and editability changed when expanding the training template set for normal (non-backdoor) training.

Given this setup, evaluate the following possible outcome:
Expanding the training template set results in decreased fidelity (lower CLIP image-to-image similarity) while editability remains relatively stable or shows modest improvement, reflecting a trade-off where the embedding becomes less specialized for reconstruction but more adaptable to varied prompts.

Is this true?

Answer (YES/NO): NO